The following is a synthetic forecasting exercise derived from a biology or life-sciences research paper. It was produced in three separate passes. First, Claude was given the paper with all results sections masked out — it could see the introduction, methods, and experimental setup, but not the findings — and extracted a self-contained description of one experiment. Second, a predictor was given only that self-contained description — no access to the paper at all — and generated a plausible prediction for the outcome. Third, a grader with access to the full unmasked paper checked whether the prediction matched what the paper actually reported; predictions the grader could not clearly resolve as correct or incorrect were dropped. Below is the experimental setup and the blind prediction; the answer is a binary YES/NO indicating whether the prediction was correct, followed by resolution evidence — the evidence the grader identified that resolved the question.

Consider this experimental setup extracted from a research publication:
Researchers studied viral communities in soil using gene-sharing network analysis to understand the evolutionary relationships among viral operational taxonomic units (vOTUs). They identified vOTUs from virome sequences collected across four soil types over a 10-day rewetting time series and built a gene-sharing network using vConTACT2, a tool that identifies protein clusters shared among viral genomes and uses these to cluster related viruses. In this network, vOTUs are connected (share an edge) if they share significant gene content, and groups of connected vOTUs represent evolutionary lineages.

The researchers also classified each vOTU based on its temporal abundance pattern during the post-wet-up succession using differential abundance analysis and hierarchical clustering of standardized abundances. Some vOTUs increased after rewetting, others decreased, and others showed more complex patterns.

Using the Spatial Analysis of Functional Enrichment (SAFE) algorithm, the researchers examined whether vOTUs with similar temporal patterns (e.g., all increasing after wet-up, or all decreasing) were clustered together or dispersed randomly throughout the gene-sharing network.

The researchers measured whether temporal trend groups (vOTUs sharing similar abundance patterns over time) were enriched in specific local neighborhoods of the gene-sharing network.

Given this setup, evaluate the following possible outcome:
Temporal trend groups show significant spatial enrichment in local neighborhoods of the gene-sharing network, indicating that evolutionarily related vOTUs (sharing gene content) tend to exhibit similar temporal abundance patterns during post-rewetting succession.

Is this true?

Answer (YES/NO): YES